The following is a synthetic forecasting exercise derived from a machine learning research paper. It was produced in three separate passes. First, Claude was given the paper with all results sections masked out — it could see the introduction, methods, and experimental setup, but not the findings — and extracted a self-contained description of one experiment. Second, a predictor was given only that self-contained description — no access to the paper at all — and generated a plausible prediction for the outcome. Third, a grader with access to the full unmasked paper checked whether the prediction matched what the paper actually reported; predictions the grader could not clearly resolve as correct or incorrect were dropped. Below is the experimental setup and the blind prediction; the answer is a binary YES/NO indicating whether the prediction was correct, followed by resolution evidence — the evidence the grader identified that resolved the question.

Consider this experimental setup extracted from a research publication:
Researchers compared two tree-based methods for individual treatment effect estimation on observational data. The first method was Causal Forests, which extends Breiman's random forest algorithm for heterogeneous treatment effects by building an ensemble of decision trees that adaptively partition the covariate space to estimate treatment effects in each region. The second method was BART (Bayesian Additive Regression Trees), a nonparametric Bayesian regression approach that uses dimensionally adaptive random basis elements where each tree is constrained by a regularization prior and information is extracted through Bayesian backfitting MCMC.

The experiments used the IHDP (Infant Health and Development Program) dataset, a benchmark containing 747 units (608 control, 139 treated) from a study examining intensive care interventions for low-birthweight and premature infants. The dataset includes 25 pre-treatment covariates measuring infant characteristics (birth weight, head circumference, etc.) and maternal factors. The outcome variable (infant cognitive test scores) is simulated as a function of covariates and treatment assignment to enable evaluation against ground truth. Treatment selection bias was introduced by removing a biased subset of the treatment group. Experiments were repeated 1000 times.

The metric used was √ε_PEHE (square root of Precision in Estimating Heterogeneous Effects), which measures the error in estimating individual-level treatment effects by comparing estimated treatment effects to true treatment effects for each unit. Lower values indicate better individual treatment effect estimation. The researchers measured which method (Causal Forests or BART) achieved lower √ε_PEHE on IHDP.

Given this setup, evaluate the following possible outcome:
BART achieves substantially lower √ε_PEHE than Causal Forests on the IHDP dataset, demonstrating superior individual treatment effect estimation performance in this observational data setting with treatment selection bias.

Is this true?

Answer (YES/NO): YES